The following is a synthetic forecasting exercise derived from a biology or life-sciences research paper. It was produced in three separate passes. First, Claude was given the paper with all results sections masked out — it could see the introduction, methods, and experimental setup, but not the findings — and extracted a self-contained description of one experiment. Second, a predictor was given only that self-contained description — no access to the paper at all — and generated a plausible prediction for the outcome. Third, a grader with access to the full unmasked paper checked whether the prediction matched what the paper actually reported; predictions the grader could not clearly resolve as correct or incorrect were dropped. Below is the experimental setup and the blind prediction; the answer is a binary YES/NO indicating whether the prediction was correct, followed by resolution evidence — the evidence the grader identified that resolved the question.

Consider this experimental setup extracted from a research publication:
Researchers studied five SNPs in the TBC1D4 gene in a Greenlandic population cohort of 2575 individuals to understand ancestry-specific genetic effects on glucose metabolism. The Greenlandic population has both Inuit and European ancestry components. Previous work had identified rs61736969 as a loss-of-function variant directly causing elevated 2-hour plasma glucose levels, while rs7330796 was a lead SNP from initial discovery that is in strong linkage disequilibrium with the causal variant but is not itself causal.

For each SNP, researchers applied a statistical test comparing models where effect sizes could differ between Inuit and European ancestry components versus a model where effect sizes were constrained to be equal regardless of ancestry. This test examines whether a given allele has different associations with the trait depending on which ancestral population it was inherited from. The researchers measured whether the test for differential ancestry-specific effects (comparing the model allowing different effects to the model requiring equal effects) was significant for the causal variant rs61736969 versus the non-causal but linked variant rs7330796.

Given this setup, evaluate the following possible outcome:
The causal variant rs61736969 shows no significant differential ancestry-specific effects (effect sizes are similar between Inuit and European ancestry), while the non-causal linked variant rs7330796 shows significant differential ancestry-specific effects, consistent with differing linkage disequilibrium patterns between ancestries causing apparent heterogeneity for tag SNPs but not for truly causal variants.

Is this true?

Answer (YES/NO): YES